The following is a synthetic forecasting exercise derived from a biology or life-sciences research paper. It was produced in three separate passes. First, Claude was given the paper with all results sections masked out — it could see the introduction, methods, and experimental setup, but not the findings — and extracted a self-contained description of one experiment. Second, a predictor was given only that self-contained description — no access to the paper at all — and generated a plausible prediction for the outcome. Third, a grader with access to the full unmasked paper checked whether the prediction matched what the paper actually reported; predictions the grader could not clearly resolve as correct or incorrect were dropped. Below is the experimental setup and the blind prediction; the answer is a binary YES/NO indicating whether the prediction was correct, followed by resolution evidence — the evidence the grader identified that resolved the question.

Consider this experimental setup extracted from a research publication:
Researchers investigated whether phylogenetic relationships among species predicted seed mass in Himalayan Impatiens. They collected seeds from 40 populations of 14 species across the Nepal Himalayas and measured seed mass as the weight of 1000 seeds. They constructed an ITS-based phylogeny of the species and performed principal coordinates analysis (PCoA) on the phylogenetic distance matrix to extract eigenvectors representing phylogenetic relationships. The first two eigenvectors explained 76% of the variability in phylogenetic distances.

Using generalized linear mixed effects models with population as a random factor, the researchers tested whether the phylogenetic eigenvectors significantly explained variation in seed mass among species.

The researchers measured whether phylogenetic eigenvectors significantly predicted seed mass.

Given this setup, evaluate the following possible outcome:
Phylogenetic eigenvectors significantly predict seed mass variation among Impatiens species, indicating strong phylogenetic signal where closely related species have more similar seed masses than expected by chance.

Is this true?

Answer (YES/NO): YES